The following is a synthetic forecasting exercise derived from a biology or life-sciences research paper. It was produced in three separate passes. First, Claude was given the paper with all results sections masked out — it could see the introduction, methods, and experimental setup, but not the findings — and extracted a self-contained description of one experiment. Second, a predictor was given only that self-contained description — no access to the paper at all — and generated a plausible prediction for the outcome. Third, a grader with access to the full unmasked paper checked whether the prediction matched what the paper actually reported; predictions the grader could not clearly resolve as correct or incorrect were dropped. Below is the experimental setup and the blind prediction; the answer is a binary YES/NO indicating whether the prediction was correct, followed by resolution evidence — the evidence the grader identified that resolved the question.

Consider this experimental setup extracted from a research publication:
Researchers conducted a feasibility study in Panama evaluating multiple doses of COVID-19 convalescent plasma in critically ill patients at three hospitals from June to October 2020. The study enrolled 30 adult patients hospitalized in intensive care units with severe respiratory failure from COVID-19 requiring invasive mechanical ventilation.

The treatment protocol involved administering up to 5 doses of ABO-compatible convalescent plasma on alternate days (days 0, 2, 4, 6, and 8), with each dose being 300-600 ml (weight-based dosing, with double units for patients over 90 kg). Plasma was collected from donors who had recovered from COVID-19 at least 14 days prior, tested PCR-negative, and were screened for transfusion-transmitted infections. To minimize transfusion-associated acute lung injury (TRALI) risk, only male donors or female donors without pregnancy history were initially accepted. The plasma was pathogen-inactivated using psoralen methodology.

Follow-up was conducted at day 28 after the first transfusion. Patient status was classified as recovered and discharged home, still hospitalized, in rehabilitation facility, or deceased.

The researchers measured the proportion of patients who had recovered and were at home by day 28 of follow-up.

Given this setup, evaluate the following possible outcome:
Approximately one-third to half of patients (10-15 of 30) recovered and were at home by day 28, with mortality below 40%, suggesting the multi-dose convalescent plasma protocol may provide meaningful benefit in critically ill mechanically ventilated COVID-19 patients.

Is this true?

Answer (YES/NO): NO